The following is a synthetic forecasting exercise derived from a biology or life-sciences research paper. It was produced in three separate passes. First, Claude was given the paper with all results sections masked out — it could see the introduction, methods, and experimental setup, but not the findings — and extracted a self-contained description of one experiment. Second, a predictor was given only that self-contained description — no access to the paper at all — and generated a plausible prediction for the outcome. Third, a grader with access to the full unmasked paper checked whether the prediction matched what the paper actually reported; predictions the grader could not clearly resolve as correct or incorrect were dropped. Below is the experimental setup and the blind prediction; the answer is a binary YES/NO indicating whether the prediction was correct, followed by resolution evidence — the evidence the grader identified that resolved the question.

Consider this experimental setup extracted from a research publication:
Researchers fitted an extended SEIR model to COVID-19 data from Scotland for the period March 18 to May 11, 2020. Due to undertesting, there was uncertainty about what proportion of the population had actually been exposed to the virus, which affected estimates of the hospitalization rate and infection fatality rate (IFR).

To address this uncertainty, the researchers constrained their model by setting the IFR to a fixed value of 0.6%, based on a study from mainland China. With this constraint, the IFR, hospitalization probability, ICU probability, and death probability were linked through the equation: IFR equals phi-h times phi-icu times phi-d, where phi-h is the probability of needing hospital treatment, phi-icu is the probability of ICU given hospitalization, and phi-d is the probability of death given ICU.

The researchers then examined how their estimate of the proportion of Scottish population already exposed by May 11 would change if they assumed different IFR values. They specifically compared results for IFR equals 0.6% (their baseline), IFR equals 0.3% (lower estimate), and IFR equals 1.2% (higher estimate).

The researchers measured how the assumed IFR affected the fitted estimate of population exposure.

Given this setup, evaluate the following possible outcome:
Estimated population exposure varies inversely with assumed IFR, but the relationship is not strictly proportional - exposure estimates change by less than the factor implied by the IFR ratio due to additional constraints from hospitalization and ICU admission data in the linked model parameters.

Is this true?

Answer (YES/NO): NO